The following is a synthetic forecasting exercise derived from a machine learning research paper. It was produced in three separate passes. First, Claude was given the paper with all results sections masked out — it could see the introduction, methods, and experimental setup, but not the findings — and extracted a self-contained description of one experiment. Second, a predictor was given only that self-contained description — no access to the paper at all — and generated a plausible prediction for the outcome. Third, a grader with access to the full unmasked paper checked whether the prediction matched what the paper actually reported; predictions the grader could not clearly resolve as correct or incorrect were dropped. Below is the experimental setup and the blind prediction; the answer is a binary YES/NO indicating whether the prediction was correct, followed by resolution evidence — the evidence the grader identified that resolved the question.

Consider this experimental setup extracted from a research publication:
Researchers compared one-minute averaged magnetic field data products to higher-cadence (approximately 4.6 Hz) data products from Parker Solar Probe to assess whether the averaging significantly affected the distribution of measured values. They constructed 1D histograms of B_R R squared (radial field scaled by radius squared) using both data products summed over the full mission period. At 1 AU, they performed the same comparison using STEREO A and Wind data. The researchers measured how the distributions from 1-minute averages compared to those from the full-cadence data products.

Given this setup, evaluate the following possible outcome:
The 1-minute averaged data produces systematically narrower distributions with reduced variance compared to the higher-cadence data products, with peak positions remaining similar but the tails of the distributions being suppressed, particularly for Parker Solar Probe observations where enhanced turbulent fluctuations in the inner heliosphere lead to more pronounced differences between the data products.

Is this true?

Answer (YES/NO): NO